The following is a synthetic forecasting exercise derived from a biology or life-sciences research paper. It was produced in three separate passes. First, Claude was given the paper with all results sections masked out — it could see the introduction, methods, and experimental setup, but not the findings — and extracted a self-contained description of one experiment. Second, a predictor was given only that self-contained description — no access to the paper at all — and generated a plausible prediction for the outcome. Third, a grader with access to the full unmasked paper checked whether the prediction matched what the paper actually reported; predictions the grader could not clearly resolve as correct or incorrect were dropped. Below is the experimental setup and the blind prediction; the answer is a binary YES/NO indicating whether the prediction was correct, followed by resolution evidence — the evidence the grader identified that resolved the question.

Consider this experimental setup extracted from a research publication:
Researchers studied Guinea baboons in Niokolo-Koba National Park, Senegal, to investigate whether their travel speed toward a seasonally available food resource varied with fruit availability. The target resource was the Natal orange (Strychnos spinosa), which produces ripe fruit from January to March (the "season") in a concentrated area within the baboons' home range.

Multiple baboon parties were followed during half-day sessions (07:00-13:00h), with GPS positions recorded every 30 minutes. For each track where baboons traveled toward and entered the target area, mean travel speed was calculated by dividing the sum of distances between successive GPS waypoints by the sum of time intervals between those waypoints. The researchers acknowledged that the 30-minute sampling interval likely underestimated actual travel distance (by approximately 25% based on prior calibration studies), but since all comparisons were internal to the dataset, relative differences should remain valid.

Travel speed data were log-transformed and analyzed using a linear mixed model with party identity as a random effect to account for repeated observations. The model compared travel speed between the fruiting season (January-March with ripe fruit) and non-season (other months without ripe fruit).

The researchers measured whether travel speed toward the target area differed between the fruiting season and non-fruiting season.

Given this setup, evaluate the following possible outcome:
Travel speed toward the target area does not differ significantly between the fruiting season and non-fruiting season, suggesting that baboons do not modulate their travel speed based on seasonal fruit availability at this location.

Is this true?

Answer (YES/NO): NO